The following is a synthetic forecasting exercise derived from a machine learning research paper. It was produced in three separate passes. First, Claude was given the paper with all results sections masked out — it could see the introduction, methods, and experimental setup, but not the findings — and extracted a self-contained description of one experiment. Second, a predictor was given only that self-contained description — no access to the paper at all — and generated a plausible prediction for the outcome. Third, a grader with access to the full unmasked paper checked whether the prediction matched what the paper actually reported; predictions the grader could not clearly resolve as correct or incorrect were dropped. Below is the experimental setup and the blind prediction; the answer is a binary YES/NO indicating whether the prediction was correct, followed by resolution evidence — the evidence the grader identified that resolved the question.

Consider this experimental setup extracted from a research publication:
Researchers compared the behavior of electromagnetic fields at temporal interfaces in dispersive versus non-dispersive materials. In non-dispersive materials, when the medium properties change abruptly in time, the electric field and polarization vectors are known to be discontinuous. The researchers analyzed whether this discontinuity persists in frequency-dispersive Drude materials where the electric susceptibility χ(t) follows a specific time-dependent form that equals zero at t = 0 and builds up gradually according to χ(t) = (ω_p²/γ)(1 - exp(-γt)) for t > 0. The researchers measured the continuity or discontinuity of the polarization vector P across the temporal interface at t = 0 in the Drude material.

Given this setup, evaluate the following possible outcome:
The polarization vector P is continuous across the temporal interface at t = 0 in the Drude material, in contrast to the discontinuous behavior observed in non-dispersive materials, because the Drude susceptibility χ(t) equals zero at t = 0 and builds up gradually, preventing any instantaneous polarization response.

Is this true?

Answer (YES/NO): YES